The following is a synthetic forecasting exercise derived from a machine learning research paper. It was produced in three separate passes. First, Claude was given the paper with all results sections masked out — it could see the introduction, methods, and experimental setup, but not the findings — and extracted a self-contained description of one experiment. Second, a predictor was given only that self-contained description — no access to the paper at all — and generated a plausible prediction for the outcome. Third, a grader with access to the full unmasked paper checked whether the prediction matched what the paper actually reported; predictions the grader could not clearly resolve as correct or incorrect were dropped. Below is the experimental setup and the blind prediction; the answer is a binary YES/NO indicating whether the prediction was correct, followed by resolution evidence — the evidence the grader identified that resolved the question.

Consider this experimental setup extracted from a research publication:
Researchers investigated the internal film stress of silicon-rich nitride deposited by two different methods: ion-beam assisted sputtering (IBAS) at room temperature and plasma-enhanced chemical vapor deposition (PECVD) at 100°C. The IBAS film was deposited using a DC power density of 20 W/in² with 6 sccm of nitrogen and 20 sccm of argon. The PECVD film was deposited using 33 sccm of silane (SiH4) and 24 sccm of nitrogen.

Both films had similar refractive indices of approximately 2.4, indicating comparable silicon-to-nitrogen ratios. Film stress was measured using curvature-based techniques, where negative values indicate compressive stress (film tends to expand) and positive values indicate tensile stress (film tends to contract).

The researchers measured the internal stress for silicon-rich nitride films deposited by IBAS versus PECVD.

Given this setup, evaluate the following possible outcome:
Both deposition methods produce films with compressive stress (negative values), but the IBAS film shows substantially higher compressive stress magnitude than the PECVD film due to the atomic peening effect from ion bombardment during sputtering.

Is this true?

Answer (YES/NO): YES